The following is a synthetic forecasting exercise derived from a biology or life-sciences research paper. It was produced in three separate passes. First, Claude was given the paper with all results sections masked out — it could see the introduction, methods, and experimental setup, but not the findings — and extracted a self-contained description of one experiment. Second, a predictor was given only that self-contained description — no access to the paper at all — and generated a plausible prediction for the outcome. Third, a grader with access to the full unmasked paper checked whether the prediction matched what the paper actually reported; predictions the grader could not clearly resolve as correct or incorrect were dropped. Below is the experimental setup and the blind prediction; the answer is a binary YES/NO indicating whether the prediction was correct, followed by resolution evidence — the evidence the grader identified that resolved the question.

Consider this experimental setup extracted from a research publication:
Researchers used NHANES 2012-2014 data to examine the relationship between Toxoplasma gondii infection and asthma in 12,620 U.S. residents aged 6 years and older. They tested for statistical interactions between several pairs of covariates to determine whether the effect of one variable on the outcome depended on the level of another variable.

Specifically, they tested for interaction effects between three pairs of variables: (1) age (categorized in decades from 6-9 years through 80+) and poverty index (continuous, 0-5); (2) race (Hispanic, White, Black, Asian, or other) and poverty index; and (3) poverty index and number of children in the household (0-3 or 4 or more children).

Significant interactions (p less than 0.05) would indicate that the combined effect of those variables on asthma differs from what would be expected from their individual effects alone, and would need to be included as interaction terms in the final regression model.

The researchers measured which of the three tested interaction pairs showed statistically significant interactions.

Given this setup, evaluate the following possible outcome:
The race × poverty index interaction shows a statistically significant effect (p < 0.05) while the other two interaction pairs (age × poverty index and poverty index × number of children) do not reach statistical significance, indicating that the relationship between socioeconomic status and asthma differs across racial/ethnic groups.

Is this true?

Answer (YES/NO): NO